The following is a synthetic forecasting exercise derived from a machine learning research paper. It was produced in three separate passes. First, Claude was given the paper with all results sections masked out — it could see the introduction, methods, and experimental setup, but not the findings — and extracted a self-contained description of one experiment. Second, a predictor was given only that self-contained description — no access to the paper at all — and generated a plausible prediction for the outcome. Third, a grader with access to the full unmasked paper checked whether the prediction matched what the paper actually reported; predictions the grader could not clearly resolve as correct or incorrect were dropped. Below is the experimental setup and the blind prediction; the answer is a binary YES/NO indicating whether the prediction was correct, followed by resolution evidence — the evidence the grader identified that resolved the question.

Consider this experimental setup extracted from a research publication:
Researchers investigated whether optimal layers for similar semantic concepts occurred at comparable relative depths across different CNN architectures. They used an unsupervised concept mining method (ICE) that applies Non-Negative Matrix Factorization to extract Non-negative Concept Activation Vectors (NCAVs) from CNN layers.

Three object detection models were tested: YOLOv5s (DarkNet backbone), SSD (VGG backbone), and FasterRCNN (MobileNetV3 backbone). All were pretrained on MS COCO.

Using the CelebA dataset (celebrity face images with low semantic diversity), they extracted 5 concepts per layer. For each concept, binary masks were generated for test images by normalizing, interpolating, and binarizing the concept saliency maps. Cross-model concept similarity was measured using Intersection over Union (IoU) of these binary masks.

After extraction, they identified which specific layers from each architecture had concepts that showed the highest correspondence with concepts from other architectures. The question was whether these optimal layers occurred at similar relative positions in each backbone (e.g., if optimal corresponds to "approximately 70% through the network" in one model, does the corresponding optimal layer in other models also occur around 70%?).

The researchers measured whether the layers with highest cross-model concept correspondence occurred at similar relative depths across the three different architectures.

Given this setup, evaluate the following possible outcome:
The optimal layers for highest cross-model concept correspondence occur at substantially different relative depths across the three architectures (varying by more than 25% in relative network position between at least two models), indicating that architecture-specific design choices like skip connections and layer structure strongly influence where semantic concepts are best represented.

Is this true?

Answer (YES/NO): NO